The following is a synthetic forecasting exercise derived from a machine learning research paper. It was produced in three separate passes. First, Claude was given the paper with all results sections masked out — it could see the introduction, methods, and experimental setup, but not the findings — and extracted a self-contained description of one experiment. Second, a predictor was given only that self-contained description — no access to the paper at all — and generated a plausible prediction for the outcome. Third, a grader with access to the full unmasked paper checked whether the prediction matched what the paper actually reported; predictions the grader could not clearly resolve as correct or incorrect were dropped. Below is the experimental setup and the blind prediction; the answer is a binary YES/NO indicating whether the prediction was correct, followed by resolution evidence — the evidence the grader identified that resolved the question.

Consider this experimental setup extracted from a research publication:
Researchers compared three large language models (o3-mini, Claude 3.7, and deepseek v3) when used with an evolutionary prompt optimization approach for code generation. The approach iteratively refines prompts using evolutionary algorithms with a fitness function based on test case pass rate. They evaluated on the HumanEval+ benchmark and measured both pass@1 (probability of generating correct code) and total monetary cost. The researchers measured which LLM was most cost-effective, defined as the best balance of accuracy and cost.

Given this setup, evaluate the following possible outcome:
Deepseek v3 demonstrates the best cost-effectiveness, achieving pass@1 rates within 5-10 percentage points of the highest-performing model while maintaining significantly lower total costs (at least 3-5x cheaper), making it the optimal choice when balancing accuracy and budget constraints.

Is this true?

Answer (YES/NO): NO